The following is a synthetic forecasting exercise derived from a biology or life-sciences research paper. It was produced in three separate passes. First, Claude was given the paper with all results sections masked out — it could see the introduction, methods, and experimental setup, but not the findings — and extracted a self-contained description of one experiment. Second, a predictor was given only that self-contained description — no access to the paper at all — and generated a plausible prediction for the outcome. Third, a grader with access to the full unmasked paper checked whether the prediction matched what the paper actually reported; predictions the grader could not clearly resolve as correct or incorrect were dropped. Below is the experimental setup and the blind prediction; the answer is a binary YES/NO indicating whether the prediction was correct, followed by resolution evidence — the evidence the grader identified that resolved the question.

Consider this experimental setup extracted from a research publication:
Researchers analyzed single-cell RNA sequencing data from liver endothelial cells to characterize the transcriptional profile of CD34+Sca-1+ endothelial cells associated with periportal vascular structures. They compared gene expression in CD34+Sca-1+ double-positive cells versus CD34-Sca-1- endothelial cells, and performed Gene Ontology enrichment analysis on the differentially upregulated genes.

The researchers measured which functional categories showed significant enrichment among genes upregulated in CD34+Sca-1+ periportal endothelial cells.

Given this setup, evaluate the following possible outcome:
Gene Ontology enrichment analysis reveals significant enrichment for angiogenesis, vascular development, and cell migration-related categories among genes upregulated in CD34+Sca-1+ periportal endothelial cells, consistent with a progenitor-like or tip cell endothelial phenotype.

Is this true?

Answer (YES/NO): NO